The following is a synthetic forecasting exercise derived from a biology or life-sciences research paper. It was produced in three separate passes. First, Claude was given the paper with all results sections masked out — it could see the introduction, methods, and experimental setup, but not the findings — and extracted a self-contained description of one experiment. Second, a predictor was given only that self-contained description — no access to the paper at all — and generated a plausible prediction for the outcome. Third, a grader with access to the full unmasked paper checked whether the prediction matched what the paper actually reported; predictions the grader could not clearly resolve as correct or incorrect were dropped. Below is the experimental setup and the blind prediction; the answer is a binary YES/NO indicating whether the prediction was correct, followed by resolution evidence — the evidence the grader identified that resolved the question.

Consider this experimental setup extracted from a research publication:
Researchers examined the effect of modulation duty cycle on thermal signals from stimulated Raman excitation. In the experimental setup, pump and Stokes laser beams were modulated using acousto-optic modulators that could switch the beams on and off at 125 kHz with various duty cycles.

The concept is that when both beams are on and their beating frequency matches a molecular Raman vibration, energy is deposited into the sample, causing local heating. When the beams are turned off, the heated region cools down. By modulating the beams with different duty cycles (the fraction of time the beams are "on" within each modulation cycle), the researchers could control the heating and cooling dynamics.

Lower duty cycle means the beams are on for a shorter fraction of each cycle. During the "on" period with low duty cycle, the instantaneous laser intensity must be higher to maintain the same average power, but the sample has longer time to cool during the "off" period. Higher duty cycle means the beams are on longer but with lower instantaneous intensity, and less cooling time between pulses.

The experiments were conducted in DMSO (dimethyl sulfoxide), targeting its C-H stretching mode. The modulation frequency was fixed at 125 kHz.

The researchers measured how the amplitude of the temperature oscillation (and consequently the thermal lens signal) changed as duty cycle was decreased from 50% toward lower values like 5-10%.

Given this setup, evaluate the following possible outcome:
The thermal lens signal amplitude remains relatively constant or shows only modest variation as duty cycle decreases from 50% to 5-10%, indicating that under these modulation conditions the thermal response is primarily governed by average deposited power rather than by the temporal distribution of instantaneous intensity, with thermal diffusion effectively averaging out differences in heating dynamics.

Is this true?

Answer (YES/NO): NO